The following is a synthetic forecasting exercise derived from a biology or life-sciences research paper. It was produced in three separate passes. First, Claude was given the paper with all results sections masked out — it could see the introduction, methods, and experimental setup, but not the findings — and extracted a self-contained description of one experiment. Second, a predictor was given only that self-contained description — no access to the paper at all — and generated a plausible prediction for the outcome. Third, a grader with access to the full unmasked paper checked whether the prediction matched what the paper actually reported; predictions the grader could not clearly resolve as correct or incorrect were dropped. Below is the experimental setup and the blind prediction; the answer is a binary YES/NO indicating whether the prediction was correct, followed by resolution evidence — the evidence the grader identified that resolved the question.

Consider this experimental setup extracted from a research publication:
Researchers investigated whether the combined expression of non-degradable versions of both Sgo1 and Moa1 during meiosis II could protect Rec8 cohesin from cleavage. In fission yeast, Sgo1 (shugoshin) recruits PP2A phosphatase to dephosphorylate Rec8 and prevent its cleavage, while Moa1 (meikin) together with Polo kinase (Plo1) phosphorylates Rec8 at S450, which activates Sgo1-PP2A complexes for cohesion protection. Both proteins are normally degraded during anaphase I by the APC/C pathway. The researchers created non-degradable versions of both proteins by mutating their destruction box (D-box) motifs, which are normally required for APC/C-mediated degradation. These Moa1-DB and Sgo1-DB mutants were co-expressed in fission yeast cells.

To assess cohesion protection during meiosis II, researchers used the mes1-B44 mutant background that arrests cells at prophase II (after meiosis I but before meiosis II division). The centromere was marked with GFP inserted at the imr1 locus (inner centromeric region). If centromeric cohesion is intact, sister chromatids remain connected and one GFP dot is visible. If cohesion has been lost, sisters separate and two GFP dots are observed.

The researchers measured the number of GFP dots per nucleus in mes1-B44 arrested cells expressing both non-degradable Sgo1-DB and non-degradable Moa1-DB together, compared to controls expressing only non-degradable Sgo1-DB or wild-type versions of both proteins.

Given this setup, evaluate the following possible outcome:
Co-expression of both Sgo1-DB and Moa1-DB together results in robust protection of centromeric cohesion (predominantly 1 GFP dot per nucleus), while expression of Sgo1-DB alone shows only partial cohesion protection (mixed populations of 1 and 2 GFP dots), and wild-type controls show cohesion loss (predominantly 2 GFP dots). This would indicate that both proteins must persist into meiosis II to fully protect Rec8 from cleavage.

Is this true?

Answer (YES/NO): YES